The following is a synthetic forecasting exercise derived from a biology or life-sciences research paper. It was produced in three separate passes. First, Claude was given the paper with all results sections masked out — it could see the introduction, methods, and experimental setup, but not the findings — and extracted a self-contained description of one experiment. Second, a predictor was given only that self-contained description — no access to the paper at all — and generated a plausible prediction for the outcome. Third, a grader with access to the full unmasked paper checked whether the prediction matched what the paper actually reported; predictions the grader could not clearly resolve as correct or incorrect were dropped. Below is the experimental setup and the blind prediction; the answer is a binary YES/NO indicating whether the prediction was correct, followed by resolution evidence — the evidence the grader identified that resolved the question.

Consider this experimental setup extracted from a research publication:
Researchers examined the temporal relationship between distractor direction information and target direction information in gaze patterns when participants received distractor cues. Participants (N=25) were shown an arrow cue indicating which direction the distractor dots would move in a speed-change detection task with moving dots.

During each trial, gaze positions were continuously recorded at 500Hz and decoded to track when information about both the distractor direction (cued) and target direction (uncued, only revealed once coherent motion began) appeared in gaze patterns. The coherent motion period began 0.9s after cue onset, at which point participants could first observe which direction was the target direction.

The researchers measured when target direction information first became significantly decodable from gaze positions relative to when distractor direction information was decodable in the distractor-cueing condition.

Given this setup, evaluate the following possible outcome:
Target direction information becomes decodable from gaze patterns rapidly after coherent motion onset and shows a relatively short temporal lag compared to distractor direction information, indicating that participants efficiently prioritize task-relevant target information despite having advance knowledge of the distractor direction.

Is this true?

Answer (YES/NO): NO